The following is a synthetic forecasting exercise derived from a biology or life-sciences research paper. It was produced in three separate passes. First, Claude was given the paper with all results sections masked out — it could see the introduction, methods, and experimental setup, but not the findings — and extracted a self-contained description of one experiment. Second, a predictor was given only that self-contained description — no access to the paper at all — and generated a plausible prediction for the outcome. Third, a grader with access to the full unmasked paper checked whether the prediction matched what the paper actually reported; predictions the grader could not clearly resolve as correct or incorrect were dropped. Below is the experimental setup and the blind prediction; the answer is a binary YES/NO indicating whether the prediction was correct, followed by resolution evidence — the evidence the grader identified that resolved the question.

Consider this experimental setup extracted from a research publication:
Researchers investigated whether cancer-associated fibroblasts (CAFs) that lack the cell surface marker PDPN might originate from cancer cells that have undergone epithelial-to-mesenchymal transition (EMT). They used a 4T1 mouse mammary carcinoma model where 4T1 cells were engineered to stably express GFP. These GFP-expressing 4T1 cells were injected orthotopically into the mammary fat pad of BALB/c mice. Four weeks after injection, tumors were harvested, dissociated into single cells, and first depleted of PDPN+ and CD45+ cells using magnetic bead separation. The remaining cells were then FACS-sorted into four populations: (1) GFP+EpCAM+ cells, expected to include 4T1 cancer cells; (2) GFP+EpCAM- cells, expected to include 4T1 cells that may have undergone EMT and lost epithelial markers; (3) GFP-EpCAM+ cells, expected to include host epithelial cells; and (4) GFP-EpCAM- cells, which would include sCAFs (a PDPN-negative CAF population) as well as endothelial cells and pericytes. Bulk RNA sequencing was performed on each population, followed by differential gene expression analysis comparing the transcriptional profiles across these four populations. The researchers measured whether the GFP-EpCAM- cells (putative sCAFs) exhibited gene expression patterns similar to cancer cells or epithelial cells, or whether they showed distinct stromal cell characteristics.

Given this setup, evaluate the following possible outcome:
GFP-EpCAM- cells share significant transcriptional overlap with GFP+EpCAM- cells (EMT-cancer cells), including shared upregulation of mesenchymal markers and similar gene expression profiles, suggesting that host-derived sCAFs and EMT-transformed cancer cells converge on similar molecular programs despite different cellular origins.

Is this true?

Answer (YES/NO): NO